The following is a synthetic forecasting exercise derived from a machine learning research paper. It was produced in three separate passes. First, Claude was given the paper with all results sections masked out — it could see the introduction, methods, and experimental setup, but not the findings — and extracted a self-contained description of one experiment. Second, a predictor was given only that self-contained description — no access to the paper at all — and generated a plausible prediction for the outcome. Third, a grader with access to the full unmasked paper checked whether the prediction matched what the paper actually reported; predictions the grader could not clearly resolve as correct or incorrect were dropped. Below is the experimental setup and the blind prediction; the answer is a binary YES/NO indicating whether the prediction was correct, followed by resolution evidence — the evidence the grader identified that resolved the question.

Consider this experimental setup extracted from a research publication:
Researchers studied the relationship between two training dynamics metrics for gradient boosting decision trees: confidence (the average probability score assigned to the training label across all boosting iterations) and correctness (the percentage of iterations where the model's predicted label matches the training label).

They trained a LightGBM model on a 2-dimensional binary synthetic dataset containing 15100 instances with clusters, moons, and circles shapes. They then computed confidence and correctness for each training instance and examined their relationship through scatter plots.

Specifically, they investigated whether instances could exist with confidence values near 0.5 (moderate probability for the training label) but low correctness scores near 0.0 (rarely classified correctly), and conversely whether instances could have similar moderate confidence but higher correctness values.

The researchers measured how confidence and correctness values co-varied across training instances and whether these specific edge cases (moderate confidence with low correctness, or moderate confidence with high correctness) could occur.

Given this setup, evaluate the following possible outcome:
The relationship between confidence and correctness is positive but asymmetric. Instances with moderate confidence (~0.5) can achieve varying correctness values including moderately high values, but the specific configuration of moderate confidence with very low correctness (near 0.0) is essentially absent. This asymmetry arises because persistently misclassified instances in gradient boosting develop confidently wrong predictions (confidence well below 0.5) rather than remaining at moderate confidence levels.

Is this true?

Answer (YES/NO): NO